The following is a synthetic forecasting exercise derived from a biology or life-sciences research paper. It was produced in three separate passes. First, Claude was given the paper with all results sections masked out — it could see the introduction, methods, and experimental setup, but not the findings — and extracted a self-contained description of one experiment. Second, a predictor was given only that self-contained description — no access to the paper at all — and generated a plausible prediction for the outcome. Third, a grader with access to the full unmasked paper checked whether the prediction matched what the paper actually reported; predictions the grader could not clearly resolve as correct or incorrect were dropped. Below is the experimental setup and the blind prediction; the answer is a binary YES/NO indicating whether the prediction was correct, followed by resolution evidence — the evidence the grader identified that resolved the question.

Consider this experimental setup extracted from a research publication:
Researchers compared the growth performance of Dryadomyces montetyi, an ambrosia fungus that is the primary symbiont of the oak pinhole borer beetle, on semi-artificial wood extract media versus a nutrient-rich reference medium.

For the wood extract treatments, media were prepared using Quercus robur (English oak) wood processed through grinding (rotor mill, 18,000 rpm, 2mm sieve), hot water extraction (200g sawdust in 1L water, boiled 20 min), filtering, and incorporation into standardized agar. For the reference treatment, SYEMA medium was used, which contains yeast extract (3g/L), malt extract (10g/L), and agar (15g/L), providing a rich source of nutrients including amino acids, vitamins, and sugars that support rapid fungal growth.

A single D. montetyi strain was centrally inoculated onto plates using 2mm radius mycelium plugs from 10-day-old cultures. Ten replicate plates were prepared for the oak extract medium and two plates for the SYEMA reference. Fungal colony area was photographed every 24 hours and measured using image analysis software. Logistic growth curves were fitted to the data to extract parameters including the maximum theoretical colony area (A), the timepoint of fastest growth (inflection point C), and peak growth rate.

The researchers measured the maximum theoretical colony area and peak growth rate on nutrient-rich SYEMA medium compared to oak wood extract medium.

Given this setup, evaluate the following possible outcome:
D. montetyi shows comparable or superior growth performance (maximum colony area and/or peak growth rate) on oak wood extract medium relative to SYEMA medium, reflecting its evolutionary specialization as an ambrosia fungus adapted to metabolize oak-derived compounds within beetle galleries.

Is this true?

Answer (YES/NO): NO